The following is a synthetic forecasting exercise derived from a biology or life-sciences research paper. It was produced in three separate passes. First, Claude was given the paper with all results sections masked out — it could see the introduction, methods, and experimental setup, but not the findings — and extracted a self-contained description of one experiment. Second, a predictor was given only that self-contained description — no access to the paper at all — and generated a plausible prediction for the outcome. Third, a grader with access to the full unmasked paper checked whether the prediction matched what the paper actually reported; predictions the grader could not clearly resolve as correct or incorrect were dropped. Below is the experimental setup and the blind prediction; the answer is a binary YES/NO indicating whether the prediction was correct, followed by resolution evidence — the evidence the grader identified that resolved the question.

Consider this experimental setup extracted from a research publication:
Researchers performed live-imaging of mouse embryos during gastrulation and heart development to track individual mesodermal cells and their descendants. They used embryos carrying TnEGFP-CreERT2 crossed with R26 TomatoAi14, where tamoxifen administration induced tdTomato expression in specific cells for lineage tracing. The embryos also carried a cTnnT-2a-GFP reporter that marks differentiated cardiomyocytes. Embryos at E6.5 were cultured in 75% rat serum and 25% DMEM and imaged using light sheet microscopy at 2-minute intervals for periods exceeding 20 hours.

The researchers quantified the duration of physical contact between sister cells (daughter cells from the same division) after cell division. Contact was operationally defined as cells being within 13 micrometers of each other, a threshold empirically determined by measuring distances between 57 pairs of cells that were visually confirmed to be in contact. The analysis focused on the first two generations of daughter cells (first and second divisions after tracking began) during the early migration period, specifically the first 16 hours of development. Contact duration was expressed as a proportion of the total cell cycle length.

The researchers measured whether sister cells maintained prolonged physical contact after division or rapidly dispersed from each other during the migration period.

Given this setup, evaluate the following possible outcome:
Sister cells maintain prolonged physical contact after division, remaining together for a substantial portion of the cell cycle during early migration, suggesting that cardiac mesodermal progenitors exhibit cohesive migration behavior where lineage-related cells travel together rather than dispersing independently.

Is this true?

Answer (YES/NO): NO